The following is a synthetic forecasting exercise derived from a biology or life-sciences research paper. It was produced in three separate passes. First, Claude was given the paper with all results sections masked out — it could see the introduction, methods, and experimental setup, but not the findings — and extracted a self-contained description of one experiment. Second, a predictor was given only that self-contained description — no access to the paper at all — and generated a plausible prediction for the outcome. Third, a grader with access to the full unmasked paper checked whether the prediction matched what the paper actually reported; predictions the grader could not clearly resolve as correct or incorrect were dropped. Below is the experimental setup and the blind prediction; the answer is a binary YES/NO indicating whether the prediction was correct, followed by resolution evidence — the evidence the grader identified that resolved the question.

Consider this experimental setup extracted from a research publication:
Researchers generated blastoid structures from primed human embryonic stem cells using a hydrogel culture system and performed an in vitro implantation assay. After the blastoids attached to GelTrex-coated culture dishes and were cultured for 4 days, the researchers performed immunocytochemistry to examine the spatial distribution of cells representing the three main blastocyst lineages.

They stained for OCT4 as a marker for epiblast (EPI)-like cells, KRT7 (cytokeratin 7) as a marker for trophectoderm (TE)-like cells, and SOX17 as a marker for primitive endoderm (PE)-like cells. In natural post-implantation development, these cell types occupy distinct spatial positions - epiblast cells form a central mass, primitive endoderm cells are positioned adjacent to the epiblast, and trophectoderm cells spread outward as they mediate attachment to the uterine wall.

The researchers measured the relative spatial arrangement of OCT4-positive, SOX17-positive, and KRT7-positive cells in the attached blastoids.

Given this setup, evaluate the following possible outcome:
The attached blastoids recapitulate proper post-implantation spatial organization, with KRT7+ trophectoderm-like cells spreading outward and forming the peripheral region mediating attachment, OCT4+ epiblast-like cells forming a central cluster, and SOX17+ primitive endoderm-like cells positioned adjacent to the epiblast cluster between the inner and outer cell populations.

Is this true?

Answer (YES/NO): YES